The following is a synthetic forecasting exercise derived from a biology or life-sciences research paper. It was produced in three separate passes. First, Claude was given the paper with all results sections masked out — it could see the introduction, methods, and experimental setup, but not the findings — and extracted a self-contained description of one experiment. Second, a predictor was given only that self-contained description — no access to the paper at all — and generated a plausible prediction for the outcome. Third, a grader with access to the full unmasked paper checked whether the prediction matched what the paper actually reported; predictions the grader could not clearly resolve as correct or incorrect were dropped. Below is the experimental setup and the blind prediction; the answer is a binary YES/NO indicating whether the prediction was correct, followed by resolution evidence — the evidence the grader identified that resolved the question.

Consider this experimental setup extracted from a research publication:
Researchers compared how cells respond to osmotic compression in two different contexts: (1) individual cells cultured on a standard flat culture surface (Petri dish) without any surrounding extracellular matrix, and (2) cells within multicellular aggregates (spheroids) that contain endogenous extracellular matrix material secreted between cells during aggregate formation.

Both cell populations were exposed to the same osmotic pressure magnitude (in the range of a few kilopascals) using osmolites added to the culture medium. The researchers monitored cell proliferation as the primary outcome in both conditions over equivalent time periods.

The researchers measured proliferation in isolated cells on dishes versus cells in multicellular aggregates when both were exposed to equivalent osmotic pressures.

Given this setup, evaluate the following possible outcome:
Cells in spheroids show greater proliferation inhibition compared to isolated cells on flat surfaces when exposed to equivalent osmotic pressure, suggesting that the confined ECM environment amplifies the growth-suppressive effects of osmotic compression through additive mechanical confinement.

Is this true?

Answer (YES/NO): NO